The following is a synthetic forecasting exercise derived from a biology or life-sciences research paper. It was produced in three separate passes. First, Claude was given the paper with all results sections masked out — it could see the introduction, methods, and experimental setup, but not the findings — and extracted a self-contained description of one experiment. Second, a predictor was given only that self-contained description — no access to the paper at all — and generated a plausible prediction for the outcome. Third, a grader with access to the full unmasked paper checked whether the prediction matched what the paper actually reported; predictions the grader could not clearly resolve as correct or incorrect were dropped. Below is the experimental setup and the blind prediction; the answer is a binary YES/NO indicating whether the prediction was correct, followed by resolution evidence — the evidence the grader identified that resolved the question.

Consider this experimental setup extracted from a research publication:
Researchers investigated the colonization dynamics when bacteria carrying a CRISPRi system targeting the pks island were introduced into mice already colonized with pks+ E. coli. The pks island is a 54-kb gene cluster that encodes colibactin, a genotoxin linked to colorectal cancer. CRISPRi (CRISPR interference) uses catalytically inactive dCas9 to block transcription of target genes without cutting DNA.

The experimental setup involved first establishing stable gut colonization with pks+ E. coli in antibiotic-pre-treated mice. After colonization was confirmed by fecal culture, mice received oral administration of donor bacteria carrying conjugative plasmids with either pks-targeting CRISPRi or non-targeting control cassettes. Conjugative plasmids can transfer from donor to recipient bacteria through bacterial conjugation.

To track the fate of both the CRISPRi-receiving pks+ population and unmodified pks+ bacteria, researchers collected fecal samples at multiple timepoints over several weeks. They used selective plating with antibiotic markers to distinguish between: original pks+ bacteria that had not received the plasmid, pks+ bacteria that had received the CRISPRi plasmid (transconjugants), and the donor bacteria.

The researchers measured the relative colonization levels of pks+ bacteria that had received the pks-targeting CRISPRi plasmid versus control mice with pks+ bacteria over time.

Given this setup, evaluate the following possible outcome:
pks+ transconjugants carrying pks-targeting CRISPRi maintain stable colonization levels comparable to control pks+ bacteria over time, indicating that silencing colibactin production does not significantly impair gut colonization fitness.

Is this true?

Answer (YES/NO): NO